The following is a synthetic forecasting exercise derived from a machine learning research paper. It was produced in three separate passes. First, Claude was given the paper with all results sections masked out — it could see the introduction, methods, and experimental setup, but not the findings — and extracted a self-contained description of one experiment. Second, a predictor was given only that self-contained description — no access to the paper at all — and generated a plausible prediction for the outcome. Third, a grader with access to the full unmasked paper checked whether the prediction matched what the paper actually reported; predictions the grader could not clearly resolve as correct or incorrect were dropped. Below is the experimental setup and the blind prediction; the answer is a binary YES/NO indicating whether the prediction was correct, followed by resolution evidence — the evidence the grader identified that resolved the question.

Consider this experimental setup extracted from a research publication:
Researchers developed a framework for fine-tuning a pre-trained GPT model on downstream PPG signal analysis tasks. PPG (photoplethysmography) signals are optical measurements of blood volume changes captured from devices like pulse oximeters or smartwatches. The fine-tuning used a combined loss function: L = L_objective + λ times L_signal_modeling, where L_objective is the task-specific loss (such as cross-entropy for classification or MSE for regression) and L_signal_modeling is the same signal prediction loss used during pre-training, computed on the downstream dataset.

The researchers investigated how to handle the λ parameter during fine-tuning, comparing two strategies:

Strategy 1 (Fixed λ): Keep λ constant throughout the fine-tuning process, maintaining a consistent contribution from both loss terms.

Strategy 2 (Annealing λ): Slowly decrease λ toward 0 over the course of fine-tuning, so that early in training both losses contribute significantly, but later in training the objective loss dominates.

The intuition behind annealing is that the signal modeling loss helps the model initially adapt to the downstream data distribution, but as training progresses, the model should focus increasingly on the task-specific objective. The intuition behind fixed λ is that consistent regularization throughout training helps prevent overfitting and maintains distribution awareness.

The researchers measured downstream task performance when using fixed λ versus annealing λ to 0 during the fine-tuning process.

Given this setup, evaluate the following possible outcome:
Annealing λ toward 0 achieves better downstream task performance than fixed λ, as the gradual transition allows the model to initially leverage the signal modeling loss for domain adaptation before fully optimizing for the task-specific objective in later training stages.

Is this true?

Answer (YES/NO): YES